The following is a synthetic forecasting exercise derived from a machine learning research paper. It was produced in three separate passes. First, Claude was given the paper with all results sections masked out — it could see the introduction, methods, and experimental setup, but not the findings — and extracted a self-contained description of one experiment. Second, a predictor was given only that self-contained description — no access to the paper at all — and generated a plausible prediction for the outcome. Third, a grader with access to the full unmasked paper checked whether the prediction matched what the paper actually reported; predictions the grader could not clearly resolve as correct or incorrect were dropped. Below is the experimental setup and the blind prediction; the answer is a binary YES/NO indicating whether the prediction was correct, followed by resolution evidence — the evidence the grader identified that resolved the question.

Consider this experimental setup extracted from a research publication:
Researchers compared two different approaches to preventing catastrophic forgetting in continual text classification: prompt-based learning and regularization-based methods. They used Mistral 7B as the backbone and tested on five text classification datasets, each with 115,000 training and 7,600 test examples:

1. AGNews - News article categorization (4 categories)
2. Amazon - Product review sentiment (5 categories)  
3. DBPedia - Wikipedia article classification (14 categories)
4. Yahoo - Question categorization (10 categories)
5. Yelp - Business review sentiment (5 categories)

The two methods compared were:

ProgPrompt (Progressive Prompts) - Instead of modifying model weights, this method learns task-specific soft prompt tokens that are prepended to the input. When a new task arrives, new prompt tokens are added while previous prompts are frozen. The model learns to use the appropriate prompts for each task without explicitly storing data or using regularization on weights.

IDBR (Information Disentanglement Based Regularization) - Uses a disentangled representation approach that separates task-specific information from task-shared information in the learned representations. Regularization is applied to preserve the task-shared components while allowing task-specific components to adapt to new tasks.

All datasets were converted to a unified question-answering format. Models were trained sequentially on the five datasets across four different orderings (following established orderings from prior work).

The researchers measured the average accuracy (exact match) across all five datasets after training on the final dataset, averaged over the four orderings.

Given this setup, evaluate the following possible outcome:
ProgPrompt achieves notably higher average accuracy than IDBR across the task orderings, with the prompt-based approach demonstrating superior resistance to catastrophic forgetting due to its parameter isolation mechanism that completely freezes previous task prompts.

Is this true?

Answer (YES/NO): NO